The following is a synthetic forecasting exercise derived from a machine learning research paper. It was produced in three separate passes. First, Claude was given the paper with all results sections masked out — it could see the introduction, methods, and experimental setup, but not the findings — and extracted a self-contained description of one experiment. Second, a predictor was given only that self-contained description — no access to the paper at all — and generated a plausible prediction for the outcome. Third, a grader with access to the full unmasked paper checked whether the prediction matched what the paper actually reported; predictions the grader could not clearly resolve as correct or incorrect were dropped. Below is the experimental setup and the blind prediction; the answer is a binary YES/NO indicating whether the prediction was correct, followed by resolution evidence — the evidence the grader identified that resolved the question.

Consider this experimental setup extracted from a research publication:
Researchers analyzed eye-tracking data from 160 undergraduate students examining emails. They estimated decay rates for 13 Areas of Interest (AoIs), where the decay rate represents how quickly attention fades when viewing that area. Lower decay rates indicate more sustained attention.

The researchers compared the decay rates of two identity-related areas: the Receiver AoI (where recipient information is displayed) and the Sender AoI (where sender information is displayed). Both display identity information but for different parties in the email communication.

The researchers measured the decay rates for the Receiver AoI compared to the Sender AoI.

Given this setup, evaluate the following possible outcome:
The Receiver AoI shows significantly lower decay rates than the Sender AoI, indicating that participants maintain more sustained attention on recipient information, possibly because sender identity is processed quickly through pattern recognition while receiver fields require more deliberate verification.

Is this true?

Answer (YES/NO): YES